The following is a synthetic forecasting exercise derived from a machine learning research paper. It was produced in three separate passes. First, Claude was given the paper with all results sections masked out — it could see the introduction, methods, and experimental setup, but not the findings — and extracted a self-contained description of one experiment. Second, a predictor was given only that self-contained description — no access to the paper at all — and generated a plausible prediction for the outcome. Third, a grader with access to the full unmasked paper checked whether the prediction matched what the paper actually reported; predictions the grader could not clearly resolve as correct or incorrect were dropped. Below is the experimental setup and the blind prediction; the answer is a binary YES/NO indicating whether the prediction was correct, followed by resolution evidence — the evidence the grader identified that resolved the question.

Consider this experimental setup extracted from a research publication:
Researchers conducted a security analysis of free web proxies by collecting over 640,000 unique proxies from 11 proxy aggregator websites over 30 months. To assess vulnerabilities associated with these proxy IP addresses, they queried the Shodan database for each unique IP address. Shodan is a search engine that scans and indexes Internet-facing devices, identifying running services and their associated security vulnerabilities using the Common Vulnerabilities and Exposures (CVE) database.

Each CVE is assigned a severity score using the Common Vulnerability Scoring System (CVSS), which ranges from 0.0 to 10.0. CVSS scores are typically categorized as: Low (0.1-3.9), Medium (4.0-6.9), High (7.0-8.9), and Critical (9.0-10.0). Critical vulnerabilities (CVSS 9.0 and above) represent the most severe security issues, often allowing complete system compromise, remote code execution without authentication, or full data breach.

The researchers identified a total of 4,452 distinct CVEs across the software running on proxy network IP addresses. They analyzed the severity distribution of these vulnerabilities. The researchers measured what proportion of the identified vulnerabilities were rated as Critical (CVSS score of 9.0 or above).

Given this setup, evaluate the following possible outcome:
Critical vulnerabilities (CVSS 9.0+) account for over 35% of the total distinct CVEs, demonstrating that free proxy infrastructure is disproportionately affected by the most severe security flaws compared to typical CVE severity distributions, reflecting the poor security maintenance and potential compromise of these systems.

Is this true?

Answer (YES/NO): NO